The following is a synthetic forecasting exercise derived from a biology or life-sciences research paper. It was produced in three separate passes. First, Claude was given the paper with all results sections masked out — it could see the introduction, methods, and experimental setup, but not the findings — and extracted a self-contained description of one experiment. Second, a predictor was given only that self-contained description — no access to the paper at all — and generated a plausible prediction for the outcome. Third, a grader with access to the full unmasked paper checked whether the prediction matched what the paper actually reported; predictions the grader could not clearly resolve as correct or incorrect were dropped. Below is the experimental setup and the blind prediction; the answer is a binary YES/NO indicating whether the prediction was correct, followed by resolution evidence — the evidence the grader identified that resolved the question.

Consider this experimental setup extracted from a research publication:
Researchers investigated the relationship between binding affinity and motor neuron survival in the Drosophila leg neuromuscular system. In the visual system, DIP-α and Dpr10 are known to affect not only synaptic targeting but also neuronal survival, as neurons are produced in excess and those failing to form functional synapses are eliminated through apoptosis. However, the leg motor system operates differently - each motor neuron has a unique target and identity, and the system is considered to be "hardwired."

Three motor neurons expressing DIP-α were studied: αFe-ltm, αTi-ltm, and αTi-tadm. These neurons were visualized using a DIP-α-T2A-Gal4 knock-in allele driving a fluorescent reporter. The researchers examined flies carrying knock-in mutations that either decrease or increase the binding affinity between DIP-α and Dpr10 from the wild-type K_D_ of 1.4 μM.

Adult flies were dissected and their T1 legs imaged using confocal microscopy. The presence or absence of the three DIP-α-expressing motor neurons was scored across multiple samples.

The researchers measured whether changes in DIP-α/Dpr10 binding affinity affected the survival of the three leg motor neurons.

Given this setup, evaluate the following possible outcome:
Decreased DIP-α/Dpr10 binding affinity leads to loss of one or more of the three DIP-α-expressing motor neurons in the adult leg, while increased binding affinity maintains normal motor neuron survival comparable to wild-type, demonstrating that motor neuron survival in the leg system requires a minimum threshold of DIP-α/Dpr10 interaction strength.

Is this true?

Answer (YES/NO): NO